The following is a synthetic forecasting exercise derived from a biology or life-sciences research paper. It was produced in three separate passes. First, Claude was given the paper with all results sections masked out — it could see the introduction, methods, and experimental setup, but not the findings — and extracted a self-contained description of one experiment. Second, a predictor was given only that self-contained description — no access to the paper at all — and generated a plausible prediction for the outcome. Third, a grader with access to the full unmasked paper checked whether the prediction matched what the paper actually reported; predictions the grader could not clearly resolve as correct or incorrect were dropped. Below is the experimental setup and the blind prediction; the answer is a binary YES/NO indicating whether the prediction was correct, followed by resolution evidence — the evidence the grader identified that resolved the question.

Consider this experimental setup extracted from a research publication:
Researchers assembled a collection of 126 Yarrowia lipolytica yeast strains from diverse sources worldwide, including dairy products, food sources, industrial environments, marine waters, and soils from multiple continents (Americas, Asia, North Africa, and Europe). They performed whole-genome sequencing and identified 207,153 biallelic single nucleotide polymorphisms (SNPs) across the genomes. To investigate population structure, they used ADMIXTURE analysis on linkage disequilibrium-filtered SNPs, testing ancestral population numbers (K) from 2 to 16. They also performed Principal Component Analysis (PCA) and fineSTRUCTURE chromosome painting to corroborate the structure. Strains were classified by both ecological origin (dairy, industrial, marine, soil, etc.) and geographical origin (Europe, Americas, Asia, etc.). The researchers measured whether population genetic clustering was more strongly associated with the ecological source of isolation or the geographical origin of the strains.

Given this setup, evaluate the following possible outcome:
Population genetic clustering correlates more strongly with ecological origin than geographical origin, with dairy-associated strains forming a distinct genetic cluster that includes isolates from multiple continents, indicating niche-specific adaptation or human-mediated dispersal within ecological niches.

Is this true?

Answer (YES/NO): NO